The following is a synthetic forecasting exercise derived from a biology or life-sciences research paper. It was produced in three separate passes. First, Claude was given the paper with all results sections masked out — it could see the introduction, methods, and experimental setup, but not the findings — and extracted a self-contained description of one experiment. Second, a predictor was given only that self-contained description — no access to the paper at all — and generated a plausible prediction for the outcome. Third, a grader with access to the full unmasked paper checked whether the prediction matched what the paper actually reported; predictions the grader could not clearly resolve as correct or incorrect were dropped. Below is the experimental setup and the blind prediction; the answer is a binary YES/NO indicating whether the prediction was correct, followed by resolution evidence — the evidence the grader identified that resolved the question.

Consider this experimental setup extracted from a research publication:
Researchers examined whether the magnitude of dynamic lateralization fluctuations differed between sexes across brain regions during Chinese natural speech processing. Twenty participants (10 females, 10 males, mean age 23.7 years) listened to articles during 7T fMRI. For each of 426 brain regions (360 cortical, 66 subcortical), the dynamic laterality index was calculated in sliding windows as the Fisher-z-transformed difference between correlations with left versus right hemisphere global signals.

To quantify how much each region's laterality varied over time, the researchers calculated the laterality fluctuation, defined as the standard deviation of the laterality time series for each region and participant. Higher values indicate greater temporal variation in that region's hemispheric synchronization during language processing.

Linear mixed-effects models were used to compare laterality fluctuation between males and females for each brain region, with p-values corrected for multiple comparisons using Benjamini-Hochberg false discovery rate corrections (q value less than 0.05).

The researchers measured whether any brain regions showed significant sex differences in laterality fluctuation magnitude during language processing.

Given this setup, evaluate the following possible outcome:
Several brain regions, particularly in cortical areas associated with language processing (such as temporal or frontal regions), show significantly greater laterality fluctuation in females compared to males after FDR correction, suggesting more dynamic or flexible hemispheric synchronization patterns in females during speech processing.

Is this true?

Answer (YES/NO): NO